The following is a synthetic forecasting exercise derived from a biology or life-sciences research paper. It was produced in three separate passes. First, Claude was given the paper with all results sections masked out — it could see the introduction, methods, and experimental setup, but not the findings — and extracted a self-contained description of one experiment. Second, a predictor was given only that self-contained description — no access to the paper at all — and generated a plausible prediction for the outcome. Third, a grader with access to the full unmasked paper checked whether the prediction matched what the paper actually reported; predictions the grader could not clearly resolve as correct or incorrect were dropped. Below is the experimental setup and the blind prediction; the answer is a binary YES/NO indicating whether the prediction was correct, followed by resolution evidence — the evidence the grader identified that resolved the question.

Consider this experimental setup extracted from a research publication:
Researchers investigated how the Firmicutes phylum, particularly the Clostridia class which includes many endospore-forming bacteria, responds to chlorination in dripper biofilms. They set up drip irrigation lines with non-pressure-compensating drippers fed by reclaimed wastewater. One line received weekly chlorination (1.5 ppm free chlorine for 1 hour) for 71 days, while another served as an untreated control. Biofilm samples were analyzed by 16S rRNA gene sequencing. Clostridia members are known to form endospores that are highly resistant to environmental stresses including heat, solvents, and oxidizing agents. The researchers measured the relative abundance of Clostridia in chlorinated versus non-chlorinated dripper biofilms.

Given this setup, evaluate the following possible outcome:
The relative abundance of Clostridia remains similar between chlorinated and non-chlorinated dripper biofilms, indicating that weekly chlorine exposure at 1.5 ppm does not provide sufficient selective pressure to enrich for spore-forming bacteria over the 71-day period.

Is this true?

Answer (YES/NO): NO